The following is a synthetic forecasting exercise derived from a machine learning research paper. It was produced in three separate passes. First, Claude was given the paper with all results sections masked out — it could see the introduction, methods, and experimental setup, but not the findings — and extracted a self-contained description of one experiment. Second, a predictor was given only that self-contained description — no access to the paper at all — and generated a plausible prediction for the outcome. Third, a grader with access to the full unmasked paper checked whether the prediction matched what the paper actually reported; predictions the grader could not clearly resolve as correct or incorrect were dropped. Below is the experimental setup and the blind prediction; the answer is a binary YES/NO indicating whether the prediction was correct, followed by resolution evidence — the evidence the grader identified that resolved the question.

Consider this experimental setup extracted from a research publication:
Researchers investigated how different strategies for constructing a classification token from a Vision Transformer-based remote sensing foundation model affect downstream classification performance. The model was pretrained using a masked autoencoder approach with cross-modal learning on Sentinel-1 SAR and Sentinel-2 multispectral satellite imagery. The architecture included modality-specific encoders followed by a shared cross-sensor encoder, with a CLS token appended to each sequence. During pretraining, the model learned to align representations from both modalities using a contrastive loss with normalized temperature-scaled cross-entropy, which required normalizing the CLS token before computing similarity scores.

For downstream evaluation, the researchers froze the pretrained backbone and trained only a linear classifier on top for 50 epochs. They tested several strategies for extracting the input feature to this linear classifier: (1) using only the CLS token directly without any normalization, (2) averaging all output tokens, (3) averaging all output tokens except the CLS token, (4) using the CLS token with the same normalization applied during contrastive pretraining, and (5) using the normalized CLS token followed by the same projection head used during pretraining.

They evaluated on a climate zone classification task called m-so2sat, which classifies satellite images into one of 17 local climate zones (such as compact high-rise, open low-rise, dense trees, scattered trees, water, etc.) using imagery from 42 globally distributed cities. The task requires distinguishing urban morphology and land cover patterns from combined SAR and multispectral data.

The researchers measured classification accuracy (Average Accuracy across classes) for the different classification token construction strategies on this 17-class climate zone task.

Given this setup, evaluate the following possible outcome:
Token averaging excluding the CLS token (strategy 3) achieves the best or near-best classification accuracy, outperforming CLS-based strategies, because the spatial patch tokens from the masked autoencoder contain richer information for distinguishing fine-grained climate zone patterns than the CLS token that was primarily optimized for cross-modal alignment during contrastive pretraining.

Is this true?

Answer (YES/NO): NO